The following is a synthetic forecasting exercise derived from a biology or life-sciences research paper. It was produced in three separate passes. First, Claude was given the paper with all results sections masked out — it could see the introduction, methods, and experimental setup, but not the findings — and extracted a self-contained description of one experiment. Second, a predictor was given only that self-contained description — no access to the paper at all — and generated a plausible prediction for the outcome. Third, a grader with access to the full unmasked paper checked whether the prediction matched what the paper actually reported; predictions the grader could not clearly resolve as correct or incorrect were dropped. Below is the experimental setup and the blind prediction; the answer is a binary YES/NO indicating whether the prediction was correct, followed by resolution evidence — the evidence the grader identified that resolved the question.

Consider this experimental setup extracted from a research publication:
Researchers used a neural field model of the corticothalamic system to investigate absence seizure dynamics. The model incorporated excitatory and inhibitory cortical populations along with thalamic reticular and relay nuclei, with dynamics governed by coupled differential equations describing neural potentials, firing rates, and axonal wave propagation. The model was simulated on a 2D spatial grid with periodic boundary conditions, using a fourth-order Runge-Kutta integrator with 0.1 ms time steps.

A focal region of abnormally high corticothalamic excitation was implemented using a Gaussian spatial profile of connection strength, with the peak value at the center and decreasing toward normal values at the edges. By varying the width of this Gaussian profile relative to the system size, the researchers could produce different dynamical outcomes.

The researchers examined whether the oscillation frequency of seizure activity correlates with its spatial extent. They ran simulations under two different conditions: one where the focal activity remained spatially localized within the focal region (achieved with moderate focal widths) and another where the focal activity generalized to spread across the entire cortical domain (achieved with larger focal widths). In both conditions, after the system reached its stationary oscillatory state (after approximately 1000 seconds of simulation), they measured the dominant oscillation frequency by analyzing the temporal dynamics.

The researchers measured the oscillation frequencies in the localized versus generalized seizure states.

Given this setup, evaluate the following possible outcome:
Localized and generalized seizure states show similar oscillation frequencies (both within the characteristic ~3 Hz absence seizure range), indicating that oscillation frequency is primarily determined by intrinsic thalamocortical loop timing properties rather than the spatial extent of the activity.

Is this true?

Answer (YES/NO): NO